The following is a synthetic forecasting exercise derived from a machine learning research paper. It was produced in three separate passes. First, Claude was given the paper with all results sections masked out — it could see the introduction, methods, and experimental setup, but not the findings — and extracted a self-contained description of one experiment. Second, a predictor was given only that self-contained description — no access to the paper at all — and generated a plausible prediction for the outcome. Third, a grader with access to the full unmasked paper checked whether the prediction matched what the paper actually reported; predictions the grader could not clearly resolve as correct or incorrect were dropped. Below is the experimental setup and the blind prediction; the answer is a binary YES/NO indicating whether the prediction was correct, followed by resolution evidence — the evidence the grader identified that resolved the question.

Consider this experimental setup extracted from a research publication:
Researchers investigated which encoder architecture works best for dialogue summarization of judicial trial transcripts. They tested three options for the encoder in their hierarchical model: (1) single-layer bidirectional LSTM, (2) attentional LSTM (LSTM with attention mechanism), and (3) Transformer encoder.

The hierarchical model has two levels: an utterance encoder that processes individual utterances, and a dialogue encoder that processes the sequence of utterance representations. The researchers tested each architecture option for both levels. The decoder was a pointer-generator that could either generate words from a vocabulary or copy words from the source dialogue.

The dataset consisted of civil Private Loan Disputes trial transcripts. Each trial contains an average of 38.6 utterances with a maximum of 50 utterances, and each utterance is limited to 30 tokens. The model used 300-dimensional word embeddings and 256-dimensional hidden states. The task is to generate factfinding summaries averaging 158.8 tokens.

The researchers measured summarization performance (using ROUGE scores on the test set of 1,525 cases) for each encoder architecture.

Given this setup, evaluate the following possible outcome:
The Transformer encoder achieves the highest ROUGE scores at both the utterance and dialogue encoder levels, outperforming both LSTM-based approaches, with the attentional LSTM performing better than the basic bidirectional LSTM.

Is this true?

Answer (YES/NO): NO